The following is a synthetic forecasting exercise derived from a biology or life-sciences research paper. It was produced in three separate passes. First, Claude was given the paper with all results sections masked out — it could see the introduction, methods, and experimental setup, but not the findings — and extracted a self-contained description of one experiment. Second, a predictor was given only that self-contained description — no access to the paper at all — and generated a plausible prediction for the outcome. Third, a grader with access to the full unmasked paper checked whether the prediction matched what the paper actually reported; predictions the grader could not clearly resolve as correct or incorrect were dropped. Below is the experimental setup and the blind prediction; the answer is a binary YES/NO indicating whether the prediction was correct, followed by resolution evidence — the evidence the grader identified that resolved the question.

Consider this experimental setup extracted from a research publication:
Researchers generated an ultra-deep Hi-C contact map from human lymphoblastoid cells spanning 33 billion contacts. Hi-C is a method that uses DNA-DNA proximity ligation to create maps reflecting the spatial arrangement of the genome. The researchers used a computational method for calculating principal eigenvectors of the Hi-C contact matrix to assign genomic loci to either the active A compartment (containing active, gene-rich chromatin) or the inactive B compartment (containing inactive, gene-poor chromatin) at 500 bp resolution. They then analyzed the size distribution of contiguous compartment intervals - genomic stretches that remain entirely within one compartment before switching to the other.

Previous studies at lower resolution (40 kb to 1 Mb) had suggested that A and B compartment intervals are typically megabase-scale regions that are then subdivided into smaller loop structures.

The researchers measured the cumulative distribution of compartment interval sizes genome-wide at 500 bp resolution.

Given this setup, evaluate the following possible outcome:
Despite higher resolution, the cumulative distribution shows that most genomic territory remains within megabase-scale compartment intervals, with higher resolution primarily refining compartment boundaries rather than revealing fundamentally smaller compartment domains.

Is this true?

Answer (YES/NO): NO